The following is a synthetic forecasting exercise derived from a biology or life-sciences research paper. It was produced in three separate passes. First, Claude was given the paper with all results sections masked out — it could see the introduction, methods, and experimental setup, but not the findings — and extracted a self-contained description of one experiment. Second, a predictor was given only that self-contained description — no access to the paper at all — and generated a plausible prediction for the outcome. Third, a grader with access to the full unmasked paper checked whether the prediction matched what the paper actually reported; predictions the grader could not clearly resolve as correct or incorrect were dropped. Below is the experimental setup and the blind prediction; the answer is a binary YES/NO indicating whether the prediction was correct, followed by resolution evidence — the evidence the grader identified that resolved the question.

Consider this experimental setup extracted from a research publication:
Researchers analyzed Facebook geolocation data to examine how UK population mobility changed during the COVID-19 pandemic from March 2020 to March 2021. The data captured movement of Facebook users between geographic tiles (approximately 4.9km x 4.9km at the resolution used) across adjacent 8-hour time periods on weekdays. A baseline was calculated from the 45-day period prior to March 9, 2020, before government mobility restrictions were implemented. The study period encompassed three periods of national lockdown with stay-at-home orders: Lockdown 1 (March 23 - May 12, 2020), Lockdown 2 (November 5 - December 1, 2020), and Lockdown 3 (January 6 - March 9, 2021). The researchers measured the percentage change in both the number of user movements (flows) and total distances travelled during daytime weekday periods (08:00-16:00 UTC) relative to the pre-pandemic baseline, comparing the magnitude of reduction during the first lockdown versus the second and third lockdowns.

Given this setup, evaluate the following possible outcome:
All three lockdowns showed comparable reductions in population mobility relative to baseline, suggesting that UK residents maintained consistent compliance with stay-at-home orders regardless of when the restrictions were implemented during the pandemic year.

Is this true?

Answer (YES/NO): NO